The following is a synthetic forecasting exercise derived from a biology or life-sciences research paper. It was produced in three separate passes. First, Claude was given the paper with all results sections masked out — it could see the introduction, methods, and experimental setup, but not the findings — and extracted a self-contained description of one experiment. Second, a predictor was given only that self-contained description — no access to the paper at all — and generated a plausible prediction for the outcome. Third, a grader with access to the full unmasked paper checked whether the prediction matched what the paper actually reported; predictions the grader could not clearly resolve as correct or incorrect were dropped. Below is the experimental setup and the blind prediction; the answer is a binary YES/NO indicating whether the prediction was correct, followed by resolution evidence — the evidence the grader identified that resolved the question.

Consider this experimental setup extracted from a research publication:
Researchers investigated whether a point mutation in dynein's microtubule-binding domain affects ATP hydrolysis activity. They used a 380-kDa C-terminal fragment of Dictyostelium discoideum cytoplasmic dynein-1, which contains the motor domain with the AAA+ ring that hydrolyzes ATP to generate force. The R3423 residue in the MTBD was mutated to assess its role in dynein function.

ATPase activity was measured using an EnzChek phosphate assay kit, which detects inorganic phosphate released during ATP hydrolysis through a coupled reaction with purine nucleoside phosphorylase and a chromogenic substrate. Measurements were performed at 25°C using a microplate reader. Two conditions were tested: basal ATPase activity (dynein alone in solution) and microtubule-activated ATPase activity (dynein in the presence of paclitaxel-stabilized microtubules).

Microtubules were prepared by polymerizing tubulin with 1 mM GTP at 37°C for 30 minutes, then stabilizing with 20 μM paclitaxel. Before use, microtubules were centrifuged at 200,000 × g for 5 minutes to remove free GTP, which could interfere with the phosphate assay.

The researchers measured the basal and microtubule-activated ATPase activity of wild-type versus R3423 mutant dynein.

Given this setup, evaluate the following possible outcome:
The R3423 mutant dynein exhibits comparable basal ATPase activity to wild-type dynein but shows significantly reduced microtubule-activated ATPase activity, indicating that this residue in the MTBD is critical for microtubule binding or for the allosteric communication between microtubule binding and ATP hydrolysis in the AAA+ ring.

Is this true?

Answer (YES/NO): NO